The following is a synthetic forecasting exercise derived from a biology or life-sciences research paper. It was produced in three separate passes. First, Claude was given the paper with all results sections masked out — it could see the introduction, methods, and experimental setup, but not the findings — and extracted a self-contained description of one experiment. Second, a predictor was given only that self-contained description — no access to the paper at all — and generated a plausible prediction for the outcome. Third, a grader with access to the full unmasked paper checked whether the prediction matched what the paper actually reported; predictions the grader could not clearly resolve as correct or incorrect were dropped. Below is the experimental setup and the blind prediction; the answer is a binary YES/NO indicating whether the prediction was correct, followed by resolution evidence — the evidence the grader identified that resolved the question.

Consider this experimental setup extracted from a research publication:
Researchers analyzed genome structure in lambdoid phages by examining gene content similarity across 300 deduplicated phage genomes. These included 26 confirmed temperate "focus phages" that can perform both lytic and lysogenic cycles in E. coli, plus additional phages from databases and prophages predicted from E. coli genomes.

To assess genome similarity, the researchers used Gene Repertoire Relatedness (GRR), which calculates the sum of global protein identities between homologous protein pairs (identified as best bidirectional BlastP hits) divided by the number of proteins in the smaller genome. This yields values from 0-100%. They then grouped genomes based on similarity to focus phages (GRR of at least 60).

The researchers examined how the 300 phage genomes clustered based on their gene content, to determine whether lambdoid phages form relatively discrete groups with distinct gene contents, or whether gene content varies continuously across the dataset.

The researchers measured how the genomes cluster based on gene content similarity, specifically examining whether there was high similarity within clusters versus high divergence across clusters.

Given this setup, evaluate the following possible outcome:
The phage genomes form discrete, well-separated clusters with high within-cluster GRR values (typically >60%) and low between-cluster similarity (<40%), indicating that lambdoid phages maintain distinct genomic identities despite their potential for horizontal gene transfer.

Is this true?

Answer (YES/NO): NO